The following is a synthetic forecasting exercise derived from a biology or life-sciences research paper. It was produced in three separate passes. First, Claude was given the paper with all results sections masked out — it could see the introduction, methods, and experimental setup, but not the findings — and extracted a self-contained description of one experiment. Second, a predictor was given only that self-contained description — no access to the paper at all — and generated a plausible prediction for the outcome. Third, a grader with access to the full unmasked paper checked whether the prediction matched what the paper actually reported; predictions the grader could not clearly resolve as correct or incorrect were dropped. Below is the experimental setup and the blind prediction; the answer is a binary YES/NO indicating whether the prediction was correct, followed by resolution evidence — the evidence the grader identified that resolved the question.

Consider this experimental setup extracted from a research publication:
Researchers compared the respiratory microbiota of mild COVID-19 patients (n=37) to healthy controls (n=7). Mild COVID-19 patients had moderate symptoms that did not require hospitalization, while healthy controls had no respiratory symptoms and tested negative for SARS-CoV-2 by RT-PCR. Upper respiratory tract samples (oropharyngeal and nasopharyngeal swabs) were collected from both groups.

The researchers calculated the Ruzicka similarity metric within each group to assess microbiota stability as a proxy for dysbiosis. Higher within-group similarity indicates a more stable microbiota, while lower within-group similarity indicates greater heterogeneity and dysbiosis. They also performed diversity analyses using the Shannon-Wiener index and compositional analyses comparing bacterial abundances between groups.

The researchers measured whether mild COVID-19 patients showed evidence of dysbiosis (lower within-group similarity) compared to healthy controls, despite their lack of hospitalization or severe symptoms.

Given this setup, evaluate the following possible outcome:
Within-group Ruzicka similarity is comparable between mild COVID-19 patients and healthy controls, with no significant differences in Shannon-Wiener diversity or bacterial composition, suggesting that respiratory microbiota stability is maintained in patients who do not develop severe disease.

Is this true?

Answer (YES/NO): NO